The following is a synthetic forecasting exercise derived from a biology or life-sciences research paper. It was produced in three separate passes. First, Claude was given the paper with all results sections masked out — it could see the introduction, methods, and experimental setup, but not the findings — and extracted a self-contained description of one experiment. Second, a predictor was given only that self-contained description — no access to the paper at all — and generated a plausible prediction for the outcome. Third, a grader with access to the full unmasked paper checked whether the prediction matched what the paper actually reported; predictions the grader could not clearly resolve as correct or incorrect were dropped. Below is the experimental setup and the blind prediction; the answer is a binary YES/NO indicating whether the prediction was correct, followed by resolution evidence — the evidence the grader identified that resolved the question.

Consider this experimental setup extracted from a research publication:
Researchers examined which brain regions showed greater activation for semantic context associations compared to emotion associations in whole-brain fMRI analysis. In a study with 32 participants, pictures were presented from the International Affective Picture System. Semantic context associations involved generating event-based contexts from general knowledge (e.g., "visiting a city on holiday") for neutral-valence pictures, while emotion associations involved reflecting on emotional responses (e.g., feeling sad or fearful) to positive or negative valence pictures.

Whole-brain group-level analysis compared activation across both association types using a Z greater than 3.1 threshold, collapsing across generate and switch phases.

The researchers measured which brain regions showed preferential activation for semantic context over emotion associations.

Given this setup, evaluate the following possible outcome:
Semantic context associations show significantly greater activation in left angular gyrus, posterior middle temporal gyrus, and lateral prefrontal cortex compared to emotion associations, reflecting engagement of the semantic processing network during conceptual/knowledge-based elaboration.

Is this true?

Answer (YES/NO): NO